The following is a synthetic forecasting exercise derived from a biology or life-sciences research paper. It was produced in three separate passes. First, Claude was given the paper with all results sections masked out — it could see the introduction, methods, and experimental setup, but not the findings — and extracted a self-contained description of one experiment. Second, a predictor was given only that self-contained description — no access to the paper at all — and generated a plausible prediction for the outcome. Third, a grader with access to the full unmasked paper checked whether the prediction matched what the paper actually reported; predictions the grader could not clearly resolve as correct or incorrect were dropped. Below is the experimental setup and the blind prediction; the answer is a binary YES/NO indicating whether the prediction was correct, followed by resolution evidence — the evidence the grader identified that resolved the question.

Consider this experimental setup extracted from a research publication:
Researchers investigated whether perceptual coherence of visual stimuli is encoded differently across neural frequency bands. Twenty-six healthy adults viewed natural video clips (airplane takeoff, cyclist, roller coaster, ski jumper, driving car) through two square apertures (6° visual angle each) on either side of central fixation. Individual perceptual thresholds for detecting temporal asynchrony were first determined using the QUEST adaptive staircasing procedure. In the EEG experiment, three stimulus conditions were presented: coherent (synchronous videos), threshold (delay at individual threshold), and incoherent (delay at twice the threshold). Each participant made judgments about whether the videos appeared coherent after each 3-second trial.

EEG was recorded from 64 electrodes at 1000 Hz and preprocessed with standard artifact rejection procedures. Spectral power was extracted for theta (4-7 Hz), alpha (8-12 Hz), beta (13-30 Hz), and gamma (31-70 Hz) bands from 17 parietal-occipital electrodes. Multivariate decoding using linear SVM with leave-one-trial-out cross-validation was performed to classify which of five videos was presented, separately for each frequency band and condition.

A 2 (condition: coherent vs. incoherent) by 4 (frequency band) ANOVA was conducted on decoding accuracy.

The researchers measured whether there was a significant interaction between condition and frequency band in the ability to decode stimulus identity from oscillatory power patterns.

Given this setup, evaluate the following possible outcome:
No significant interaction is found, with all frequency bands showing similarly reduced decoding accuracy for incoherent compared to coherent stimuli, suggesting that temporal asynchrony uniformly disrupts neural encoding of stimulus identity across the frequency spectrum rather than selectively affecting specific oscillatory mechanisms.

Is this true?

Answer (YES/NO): NO